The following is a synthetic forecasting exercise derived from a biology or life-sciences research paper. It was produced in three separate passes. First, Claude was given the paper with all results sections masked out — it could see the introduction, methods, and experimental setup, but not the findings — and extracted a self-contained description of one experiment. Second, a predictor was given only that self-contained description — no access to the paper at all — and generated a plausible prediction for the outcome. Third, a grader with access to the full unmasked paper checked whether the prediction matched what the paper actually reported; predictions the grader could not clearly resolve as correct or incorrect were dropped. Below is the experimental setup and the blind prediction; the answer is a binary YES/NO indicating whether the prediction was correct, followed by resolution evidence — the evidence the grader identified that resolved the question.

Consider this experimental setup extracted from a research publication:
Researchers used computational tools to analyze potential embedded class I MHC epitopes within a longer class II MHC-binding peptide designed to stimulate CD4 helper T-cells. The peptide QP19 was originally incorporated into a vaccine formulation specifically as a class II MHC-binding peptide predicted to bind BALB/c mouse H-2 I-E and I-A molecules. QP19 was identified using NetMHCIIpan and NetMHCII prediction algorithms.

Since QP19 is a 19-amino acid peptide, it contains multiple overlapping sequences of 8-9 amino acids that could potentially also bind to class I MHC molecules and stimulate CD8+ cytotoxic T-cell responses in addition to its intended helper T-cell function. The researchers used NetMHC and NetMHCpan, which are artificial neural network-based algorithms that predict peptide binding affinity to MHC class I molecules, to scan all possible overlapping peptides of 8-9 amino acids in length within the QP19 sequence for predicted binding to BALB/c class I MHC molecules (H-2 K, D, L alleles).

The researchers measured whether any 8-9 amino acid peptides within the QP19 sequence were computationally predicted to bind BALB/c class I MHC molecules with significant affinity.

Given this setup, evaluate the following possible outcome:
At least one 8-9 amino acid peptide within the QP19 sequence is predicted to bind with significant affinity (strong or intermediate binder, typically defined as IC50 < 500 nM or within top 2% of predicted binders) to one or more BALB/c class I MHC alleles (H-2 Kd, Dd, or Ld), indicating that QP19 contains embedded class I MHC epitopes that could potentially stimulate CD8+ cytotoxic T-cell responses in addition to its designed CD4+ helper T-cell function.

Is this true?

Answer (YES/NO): YES